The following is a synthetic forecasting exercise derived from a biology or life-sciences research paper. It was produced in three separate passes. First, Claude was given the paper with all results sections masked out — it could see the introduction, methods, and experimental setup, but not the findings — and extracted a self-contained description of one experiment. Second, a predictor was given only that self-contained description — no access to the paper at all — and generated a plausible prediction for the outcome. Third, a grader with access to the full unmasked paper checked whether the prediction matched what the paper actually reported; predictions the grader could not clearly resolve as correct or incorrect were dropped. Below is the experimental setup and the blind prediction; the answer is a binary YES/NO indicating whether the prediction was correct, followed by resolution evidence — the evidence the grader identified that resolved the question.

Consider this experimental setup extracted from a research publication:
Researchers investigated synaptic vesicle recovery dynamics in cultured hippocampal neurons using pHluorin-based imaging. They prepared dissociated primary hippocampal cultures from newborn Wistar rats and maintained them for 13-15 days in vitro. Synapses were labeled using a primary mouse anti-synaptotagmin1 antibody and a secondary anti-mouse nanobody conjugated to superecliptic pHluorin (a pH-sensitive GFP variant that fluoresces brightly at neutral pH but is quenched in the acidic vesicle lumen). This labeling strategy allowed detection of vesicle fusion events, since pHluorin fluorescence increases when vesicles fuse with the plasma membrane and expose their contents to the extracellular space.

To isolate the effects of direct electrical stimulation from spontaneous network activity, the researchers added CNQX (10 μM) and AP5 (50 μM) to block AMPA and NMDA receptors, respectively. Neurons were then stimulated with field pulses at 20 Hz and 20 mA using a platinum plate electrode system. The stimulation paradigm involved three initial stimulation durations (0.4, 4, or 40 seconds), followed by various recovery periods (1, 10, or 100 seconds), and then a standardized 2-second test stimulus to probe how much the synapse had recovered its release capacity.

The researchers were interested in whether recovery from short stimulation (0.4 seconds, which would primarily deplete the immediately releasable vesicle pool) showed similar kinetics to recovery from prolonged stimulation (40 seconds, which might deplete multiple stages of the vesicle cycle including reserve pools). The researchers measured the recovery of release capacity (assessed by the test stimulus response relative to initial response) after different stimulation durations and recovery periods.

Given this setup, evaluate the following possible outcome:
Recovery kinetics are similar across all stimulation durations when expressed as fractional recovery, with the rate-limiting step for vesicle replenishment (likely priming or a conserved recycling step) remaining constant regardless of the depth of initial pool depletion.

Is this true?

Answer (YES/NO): NO